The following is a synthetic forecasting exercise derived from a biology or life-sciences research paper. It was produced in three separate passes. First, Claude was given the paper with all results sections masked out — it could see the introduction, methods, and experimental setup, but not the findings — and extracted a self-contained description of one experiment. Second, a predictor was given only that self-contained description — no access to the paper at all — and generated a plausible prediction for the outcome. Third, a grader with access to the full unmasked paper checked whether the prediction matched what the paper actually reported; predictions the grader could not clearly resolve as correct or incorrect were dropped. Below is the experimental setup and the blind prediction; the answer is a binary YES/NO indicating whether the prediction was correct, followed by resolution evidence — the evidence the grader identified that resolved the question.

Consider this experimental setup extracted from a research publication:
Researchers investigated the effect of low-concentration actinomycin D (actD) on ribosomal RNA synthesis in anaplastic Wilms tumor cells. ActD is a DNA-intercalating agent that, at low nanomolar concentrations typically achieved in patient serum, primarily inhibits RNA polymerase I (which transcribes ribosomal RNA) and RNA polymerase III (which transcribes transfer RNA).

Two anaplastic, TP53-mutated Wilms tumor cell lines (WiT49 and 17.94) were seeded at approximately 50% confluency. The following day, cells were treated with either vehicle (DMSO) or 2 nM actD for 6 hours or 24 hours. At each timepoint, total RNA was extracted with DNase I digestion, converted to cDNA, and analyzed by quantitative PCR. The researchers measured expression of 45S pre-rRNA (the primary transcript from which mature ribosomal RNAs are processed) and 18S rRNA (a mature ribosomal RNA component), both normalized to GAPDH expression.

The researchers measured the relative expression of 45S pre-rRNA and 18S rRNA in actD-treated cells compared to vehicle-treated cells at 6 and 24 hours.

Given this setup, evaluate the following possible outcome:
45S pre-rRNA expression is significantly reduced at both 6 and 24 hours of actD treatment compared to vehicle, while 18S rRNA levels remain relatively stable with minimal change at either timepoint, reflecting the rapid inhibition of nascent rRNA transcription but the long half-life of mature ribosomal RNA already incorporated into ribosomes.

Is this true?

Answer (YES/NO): NO